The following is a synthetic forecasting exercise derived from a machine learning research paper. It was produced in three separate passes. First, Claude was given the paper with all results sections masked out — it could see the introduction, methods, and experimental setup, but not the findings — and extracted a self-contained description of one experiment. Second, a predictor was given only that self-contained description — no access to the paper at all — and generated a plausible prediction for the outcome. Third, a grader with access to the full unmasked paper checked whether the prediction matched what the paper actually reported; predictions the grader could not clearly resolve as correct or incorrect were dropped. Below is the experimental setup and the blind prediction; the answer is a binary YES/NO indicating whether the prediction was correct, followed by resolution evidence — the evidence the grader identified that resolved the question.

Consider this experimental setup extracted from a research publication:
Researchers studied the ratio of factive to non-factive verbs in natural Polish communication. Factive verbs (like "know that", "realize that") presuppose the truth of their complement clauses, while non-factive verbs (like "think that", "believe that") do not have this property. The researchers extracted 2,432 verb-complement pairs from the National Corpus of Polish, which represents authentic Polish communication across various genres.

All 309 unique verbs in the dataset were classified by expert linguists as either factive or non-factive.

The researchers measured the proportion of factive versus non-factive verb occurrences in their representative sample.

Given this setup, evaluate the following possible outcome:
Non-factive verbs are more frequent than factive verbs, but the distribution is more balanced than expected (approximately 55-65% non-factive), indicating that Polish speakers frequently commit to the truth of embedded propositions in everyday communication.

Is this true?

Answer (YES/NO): NO